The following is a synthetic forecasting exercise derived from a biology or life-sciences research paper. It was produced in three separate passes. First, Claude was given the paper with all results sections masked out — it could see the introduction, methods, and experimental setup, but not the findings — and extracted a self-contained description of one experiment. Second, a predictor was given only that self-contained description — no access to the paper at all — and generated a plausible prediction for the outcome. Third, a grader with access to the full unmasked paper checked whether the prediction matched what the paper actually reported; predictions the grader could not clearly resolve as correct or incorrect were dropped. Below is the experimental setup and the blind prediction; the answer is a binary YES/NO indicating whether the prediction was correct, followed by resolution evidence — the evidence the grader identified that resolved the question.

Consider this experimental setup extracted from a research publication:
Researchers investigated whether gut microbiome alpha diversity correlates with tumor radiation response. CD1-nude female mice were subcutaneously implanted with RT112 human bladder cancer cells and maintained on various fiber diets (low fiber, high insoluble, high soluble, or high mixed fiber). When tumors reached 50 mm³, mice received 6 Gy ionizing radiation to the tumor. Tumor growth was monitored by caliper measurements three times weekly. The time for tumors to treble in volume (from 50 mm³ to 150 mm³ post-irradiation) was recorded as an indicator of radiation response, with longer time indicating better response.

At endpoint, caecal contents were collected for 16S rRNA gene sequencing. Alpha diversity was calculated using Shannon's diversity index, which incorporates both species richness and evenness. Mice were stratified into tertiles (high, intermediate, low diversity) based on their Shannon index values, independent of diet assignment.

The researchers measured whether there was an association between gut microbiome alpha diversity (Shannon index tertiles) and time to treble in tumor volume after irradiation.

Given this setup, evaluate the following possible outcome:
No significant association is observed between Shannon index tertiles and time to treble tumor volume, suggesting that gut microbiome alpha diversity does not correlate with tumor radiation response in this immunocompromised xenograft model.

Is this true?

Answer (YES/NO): YES